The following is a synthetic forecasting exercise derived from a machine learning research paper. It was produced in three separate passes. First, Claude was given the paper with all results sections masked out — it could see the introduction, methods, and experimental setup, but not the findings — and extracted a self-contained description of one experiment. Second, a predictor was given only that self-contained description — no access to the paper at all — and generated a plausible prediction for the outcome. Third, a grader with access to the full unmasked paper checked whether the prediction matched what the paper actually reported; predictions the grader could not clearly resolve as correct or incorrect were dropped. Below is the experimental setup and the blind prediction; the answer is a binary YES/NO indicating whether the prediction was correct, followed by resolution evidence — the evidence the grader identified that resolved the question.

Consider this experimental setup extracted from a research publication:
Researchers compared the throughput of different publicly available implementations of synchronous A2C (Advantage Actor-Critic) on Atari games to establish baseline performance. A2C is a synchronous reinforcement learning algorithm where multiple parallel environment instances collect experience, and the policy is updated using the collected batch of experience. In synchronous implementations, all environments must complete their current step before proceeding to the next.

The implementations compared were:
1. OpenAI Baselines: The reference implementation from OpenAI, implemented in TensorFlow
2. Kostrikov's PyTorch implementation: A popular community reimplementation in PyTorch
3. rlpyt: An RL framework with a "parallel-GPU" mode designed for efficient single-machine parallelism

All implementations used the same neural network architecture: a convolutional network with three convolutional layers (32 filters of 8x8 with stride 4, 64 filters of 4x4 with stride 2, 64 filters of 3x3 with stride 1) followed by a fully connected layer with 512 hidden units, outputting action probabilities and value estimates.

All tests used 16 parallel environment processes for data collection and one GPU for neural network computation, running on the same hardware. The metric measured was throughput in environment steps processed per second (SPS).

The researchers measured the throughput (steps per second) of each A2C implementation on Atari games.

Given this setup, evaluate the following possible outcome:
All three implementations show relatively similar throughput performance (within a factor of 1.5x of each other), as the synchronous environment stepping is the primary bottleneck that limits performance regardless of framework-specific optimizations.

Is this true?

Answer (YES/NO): NO